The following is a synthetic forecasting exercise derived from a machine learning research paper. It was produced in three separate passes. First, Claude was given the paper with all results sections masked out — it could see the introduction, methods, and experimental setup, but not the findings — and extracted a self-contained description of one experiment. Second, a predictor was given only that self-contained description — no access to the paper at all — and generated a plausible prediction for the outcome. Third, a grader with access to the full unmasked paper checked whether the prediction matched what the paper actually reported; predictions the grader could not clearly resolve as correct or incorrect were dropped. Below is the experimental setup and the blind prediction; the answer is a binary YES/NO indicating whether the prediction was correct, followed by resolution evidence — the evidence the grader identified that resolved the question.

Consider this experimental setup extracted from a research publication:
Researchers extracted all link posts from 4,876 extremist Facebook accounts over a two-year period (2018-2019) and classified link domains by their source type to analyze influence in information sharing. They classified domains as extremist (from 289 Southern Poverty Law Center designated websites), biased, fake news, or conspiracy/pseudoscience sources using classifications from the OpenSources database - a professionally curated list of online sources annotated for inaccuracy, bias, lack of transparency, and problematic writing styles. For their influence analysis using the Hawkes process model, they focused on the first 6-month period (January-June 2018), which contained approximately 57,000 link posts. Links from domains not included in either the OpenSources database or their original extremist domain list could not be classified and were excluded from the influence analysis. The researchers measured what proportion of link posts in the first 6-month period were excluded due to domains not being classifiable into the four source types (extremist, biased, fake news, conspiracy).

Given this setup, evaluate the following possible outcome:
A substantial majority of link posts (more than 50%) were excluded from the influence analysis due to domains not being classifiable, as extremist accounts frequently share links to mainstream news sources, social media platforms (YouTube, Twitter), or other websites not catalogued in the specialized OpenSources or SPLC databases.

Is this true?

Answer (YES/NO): NO